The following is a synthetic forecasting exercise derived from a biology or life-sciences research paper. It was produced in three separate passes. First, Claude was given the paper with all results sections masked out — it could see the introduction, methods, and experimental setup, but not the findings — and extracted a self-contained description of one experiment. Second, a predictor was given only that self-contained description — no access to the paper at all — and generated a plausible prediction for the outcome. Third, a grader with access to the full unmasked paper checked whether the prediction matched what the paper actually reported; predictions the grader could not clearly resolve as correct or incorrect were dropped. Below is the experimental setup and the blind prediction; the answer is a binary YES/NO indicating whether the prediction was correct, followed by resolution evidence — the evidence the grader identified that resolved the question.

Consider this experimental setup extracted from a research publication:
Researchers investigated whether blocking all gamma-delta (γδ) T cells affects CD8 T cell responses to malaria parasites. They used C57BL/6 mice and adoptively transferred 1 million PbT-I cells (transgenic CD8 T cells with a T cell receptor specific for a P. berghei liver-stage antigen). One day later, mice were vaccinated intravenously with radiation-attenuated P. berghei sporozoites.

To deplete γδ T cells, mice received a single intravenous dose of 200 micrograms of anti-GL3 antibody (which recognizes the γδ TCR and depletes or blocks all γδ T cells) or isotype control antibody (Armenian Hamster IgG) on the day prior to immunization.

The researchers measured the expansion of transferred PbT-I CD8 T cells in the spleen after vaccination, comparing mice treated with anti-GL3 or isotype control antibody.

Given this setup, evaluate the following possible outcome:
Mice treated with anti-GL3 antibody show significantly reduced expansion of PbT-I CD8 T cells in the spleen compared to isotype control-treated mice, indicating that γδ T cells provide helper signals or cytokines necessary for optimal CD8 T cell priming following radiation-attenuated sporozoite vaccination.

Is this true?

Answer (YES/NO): YES